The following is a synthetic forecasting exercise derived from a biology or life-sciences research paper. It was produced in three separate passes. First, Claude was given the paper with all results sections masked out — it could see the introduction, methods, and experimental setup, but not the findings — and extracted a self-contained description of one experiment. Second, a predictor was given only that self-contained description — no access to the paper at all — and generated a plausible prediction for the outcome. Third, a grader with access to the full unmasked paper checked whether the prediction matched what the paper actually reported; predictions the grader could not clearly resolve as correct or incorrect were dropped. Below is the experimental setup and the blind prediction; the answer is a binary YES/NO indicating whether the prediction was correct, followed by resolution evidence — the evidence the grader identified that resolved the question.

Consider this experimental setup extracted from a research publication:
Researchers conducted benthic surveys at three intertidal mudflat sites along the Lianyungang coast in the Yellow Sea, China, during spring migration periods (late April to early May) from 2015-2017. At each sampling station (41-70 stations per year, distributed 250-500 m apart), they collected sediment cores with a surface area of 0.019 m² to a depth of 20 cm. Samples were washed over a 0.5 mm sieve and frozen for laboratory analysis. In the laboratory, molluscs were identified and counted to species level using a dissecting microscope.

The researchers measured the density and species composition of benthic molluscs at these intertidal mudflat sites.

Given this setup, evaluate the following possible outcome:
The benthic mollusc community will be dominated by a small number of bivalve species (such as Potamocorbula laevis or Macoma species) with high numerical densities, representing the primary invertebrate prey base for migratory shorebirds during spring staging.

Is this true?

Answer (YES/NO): YES